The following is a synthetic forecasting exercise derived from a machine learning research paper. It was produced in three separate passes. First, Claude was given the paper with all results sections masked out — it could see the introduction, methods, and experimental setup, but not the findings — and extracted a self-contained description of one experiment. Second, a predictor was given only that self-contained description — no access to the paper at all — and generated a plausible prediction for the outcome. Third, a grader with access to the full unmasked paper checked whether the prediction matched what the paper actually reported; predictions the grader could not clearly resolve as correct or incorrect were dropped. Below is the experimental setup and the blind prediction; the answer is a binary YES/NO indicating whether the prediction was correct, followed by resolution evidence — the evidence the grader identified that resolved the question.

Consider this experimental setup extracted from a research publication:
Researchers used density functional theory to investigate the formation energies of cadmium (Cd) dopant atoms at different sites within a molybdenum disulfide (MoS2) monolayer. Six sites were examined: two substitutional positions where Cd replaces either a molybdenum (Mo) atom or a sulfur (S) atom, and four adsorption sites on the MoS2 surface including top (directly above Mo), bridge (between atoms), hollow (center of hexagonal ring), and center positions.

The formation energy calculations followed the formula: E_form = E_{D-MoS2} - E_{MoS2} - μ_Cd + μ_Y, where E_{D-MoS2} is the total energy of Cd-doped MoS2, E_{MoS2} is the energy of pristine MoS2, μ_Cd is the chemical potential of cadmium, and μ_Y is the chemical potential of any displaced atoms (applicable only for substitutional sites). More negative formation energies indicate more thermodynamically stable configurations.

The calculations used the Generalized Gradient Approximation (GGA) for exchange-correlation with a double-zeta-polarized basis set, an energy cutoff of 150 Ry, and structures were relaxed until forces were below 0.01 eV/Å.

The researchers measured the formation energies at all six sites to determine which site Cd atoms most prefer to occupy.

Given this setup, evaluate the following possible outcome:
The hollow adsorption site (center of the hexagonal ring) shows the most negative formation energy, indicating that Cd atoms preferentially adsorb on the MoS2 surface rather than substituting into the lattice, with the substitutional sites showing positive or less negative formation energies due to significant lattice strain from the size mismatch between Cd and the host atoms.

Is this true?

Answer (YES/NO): YES